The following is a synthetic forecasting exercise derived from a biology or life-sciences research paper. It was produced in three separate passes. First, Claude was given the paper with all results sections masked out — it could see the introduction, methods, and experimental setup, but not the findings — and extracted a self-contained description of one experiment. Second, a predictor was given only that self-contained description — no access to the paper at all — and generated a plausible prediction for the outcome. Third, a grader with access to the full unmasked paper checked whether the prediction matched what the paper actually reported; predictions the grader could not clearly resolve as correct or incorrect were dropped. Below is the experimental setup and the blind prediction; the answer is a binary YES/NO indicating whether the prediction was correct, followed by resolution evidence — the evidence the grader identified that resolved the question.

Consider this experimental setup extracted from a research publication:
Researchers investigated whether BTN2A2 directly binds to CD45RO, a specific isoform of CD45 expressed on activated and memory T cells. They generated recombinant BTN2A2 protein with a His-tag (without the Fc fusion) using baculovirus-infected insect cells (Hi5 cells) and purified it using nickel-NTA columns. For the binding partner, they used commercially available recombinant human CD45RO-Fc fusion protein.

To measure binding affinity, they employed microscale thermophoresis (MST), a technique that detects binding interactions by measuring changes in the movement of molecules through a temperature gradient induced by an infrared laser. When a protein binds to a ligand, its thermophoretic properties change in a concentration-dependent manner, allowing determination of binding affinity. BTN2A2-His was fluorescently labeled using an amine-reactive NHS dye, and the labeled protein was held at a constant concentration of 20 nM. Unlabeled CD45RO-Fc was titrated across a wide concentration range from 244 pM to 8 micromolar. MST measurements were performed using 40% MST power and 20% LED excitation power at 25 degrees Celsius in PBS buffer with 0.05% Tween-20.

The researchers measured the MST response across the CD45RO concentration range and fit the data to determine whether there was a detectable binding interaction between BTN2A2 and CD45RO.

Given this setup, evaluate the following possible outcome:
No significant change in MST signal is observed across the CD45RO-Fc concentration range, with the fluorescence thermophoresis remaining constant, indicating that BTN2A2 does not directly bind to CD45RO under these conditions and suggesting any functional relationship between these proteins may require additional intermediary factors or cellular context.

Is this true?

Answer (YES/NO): NO